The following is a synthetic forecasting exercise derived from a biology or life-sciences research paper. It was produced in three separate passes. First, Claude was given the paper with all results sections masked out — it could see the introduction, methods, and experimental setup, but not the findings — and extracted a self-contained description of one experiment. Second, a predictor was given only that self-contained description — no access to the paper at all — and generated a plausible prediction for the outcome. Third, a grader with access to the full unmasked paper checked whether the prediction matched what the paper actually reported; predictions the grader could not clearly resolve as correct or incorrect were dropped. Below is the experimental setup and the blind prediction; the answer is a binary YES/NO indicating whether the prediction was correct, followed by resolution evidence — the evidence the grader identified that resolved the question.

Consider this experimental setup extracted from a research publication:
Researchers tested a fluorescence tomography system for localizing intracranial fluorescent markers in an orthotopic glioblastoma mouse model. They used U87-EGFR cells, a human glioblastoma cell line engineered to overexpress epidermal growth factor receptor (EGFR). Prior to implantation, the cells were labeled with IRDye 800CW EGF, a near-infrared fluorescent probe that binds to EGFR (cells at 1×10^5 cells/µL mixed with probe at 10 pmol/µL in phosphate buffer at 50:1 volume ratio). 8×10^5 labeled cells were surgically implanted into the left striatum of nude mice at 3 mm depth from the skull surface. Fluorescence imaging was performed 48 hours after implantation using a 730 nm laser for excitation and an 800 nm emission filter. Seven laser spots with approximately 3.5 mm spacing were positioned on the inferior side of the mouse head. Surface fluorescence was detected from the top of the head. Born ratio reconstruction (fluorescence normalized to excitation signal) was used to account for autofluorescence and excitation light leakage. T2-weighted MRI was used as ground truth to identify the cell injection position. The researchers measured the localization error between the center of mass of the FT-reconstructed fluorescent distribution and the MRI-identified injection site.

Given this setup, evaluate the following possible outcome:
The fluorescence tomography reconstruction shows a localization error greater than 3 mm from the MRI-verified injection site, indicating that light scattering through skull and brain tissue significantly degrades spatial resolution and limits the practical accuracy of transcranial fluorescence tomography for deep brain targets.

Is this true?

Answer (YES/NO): NO